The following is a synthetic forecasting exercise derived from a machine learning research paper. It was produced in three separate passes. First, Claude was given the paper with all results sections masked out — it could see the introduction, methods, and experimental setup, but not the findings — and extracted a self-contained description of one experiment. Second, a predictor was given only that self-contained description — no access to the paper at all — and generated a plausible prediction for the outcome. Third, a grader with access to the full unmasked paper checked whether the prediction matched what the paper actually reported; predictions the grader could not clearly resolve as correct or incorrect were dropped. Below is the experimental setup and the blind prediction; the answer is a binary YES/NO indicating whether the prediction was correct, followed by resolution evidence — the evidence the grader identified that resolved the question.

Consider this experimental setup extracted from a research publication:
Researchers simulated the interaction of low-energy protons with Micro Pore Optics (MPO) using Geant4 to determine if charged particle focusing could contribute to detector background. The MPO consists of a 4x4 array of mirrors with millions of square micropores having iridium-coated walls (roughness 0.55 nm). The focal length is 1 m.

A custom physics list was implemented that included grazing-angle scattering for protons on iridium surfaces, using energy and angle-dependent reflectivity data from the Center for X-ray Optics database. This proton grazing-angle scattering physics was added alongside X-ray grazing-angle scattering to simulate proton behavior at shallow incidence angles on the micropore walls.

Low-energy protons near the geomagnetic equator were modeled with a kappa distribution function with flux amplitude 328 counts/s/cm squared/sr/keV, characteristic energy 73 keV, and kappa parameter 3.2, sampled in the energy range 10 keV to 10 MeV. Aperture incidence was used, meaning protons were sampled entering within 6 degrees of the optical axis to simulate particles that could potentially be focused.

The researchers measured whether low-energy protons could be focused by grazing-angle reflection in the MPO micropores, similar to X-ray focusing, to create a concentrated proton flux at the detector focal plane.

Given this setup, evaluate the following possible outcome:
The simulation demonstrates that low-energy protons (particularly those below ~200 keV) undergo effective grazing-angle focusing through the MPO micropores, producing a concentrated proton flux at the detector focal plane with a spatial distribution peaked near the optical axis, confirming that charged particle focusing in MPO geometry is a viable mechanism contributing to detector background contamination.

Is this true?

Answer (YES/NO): NO